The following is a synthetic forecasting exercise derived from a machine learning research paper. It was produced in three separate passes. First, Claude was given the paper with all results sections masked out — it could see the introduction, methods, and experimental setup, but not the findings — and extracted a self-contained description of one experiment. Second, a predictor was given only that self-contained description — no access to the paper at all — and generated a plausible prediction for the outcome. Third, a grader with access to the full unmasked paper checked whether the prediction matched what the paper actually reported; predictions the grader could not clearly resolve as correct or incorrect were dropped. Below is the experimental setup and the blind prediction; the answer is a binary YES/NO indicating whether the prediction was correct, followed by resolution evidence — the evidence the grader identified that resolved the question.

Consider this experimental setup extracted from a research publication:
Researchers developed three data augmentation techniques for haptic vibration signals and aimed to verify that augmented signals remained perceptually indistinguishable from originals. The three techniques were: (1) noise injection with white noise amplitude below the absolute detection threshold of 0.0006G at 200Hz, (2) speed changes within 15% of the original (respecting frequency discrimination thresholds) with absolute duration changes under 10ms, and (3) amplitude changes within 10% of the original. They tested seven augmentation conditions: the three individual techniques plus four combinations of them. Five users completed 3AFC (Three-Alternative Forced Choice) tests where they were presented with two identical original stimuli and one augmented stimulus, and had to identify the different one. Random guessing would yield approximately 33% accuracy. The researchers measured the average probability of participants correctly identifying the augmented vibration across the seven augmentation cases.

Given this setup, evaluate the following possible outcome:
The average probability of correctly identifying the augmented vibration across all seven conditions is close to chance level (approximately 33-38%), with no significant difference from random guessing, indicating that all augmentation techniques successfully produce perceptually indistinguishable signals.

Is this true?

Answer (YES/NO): YES